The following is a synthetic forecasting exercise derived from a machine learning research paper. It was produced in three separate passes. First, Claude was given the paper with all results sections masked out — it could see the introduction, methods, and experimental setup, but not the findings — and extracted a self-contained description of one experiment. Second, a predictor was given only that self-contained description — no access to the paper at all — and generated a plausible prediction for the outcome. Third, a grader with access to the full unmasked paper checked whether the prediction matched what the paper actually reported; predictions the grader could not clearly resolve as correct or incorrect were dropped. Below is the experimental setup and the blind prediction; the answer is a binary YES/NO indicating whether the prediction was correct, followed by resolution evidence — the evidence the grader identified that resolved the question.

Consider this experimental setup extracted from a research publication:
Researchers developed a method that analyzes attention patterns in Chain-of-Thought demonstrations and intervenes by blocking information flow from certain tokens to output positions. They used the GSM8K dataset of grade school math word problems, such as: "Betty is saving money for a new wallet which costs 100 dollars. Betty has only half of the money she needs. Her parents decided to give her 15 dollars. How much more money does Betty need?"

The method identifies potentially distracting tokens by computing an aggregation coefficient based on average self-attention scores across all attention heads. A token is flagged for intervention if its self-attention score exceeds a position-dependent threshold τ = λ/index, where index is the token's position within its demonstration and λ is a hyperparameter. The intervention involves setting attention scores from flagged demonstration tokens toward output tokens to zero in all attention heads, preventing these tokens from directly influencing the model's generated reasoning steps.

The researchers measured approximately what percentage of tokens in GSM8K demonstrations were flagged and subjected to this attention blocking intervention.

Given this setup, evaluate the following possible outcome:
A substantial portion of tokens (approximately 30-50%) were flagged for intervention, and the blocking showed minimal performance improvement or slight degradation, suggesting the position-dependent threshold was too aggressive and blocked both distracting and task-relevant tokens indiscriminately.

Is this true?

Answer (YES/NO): NO